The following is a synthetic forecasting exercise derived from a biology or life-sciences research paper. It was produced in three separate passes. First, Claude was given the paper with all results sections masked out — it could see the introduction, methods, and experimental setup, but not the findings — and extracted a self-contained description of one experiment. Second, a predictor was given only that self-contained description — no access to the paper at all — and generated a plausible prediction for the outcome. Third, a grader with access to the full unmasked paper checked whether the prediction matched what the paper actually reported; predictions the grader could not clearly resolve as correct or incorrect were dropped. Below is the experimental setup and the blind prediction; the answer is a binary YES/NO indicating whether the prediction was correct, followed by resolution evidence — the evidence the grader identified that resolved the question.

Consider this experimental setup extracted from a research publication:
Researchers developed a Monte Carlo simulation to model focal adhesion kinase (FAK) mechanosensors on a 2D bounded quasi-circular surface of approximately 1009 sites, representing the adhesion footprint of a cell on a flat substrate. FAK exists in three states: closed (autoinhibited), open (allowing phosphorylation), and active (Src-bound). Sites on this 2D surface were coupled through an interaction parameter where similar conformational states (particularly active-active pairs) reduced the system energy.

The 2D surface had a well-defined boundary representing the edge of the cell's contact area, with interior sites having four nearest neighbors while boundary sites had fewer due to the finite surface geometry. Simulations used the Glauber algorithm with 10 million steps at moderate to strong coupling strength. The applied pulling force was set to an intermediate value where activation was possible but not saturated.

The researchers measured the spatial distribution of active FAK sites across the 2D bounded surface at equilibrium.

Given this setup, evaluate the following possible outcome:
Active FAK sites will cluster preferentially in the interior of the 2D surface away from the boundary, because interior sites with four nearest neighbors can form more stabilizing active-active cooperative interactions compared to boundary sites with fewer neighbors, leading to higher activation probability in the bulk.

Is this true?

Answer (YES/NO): NO